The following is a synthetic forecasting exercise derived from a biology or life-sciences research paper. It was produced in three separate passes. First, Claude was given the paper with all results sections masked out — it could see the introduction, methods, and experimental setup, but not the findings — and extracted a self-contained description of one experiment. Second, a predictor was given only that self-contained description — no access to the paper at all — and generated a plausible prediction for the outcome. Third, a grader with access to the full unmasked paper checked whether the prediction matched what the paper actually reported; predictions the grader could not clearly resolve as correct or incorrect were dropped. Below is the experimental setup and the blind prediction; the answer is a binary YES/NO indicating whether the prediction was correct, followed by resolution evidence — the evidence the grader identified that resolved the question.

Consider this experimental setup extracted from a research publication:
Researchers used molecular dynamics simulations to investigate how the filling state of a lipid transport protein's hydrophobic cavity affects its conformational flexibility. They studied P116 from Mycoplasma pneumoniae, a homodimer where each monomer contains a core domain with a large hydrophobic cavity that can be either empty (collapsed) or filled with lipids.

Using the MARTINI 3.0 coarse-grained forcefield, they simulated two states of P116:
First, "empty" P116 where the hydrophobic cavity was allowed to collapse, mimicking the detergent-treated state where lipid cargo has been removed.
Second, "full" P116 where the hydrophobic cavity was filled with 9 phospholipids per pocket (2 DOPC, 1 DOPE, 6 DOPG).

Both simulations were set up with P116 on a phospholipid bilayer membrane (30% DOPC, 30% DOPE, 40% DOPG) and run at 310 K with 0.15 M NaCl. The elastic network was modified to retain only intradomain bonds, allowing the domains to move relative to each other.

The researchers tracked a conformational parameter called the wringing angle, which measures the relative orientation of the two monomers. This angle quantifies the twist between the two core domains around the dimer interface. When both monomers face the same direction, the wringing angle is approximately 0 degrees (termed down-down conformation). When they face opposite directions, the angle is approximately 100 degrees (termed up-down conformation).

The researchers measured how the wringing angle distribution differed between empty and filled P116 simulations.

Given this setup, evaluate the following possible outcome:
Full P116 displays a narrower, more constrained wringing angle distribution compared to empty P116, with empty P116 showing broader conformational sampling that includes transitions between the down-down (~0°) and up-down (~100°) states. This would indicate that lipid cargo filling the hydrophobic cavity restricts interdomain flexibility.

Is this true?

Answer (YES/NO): NO